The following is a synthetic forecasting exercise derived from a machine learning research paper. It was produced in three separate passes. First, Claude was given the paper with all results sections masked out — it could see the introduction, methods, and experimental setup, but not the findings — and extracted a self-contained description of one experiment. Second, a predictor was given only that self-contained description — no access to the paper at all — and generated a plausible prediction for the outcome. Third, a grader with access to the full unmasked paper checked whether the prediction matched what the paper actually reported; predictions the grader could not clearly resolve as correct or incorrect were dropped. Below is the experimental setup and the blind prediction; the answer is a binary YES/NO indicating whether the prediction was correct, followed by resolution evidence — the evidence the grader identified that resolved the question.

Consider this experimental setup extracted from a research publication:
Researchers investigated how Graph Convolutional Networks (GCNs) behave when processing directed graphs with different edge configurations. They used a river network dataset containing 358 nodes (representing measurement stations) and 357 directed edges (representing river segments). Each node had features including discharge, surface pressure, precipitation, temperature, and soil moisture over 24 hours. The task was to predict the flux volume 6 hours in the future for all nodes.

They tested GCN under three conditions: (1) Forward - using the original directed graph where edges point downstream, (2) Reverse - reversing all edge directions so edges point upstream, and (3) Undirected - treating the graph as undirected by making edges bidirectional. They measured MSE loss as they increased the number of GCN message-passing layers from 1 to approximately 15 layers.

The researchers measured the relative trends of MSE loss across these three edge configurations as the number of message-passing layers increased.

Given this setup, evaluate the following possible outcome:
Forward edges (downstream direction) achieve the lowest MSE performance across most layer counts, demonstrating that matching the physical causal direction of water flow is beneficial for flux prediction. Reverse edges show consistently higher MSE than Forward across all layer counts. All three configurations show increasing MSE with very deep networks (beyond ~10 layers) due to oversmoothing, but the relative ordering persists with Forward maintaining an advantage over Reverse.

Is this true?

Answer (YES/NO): NO